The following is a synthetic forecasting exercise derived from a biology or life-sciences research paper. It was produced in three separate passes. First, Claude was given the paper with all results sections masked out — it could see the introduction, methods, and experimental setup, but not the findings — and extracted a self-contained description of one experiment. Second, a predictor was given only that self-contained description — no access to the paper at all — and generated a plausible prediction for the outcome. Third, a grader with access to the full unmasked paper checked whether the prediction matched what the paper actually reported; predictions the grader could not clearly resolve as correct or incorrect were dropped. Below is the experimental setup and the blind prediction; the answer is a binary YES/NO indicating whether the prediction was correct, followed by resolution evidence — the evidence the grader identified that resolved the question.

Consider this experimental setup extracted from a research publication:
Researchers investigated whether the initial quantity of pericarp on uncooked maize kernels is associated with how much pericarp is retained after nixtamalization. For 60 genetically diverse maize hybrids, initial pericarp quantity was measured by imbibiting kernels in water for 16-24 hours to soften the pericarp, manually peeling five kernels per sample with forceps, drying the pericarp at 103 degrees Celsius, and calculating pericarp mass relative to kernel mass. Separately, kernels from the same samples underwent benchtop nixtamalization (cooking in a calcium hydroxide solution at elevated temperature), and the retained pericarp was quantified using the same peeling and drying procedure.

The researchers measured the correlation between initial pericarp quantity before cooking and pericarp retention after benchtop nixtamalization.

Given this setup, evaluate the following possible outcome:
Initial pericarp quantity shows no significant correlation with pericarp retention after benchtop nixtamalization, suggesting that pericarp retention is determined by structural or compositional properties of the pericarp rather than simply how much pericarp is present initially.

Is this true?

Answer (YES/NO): NO